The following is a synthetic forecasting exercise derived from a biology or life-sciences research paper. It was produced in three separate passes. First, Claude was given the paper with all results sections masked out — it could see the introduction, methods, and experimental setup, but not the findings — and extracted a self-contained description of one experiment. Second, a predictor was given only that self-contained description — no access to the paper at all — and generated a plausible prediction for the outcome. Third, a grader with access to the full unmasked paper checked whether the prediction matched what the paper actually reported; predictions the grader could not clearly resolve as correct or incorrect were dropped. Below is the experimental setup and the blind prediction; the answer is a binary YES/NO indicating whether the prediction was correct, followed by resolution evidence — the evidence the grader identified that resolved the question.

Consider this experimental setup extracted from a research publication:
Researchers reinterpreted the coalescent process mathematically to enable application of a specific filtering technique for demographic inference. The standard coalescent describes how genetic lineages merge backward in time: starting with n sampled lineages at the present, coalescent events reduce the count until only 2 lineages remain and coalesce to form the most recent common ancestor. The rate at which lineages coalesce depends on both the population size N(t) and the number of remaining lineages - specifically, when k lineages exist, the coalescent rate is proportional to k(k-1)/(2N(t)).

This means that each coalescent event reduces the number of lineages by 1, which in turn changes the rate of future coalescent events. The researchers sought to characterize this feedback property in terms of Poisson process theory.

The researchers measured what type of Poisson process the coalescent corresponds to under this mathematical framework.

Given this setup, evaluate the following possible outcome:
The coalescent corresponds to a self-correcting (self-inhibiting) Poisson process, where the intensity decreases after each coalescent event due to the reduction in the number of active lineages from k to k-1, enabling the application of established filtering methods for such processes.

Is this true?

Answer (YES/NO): YES